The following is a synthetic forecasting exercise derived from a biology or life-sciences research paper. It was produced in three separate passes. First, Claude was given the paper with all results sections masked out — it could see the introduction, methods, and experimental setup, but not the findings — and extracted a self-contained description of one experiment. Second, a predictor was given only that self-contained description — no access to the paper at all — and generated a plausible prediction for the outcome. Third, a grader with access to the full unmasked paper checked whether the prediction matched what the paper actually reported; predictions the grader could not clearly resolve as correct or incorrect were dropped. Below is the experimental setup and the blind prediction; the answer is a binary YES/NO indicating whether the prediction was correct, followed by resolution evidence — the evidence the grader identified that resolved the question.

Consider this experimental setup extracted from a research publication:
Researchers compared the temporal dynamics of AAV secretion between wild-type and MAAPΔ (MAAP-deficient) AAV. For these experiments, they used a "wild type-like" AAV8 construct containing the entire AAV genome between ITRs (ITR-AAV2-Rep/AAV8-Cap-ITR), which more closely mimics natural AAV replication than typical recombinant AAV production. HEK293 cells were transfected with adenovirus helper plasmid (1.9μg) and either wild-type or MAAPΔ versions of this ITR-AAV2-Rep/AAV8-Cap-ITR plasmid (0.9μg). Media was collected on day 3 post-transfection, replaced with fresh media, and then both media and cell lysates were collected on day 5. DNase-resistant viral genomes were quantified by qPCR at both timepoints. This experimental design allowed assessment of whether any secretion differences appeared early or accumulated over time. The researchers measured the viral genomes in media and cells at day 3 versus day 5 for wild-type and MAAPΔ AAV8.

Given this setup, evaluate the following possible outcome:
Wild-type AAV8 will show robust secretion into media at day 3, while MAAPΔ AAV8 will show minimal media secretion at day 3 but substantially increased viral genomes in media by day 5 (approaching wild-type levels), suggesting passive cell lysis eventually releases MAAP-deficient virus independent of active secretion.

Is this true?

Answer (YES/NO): NO